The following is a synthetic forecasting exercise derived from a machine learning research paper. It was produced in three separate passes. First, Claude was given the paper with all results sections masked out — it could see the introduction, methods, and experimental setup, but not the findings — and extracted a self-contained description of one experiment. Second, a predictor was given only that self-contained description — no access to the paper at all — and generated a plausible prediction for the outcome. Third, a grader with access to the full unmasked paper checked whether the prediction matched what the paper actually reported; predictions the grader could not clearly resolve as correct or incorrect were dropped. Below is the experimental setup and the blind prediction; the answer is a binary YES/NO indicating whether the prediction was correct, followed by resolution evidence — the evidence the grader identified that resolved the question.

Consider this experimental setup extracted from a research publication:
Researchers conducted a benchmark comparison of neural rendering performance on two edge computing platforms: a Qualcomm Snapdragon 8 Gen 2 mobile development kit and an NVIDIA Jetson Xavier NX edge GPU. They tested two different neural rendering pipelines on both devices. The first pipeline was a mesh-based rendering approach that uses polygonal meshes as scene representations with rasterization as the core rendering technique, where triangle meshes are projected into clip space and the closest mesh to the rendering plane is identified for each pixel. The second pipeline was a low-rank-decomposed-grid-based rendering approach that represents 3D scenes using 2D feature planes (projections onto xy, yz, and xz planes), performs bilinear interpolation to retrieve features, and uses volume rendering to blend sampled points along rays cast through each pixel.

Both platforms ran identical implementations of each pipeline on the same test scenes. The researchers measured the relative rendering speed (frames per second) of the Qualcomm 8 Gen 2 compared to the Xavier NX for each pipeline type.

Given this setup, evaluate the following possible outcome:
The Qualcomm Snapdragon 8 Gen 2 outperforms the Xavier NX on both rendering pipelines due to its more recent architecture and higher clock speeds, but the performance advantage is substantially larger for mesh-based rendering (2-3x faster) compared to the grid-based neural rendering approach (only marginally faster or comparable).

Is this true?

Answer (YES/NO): NO